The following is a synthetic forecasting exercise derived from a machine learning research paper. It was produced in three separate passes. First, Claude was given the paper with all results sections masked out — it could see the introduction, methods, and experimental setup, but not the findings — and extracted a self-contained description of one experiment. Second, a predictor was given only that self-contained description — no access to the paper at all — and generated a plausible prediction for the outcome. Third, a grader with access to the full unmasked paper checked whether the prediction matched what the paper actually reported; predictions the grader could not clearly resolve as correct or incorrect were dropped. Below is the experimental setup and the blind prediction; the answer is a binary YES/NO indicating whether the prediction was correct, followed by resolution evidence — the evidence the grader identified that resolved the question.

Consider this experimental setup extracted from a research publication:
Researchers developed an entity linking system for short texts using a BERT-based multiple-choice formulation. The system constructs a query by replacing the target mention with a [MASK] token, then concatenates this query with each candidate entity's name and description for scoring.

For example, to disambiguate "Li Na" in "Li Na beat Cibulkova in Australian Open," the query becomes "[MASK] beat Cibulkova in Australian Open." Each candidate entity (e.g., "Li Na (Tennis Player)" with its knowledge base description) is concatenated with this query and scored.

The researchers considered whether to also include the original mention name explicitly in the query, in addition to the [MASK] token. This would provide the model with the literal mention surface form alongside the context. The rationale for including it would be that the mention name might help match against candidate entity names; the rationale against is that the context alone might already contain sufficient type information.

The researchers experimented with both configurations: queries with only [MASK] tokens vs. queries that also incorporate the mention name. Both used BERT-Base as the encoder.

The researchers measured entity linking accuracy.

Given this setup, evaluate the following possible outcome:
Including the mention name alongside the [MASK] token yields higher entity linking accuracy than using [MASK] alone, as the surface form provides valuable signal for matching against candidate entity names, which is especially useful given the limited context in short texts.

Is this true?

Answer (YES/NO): NO